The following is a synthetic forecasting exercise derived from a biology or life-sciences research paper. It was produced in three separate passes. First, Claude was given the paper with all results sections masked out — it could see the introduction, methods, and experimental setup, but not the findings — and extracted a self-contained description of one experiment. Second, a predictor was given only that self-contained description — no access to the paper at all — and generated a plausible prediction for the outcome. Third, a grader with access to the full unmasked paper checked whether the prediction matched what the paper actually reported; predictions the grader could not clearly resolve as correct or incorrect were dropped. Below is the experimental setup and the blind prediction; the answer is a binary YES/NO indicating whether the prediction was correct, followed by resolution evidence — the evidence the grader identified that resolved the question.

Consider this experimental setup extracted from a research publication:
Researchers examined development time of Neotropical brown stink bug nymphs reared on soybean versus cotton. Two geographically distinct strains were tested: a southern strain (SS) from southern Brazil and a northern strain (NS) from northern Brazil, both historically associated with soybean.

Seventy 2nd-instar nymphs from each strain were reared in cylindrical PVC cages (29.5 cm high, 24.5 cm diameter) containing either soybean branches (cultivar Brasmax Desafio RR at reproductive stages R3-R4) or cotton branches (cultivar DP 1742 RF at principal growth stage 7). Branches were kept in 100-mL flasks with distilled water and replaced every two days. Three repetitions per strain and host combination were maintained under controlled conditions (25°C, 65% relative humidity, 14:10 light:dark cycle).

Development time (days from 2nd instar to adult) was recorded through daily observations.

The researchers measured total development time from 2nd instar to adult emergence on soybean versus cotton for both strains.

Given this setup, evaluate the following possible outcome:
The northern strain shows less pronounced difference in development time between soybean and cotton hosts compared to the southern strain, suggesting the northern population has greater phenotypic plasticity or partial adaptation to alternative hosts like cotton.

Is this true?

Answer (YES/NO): NO